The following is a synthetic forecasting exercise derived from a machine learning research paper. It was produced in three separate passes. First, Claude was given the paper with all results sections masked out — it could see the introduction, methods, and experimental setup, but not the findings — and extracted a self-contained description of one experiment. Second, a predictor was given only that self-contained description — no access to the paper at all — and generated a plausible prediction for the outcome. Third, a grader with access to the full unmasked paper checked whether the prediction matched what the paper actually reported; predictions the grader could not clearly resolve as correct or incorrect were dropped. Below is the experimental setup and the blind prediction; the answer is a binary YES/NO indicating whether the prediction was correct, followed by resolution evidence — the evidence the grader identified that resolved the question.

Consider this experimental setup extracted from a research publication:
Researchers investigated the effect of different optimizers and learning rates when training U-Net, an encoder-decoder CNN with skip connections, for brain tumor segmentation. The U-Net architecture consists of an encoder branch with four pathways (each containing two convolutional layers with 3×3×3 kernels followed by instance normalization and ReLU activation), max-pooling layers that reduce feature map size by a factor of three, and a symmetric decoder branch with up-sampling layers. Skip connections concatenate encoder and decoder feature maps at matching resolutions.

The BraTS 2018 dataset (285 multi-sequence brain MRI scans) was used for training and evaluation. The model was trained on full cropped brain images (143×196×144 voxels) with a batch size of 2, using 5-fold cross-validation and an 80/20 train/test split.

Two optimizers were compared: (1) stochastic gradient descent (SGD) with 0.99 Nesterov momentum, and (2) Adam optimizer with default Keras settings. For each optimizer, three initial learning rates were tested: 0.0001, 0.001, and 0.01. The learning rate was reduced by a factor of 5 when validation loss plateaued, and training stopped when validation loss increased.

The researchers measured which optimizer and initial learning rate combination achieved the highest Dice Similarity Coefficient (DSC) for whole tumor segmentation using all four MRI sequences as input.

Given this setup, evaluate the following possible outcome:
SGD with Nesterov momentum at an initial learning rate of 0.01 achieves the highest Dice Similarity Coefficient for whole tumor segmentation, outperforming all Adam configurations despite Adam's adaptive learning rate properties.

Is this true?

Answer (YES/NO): NO